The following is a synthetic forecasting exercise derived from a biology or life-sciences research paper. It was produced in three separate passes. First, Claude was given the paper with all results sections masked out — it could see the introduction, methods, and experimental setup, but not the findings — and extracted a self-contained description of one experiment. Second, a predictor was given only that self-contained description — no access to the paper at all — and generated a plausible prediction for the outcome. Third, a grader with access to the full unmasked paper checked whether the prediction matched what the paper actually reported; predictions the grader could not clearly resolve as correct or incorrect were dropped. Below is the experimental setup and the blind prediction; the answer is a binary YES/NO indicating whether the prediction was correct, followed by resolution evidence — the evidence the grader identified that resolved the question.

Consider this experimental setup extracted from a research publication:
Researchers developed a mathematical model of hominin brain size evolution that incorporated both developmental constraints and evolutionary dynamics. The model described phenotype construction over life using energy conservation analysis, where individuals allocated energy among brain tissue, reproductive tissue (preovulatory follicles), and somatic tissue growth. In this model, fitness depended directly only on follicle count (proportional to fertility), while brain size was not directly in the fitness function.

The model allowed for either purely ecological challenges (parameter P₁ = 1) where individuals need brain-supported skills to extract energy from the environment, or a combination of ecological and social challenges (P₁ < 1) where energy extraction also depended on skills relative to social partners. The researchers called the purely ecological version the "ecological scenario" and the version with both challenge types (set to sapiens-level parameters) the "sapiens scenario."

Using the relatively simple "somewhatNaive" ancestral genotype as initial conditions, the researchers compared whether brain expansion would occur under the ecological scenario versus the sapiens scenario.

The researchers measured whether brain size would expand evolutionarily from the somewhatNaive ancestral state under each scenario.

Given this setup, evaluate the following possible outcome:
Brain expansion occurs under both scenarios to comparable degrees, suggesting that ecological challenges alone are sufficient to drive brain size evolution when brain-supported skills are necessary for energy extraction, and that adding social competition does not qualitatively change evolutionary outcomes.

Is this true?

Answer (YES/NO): NO